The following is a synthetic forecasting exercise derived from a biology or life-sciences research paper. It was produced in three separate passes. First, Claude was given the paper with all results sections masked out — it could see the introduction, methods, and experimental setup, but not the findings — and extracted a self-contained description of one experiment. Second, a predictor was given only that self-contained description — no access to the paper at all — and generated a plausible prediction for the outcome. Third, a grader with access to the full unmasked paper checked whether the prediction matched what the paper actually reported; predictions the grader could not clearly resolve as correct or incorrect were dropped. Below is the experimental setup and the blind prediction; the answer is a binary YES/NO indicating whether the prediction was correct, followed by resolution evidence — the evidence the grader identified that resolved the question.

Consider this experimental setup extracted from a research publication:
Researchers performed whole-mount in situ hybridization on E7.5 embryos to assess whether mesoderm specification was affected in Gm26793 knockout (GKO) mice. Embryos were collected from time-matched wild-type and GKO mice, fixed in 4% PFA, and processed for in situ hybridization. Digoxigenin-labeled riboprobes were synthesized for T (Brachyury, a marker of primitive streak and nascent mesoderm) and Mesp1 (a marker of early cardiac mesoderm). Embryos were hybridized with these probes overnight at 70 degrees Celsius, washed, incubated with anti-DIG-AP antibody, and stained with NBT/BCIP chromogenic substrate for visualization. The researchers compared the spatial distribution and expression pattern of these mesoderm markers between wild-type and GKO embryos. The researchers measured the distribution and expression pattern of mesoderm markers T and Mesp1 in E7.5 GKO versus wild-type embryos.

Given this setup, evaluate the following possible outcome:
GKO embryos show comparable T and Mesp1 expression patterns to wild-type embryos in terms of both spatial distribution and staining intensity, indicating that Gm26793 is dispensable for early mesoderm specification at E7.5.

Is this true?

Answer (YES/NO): YES